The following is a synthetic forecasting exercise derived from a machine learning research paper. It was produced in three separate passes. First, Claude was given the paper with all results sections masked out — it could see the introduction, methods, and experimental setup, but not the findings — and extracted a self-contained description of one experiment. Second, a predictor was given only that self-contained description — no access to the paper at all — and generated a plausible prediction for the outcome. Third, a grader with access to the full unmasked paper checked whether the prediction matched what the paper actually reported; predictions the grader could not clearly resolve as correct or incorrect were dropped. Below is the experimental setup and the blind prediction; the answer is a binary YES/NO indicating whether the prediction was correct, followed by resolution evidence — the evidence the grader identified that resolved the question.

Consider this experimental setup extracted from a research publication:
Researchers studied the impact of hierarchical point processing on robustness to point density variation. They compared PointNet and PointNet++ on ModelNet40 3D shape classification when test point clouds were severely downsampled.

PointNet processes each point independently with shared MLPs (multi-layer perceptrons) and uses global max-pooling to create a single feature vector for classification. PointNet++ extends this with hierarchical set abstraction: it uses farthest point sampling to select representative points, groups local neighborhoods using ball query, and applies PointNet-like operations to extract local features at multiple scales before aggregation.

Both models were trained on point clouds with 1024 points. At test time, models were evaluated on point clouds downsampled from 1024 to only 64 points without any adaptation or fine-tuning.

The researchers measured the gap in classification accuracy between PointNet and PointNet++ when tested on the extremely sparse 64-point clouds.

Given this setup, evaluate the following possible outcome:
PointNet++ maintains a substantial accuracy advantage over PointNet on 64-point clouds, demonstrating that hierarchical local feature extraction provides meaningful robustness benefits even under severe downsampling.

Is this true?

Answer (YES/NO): YES